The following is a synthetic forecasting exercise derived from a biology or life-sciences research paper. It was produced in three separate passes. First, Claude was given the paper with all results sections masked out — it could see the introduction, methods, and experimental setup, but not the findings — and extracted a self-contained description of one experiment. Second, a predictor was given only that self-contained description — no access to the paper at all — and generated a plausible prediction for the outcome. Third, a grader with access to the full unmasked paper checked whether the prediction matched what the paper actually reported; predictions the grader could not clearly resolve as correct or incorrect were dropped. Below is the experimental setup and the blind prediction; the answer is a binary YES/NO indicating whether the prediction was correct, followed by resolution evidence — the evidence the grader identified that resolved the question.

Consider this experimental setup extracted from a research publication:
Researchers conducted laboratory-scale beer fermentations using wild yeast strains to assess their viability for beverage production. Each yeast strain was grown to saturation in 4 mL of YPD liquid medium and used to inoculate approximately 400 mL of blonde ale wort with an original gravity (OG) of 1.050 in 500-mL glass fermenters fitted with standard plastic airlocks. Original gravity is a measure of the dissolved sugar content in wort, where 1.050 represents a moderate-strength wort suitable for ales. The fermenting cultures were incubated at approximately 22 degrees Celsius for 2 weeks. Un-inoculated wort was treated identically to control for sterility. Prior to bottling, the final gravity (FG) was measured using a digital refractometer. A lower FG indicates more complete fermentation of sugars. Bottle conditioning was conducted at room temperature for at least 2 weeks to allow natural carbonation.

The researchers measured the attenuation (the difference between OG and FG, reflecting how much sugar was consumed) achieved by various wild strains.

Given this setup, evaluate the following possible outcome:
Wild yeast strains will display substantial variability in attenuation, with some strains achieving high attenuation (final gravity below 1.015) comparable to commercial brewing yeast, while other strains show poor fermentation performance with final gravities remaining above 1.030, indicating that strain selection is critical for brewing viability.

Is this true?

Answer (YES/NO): YES